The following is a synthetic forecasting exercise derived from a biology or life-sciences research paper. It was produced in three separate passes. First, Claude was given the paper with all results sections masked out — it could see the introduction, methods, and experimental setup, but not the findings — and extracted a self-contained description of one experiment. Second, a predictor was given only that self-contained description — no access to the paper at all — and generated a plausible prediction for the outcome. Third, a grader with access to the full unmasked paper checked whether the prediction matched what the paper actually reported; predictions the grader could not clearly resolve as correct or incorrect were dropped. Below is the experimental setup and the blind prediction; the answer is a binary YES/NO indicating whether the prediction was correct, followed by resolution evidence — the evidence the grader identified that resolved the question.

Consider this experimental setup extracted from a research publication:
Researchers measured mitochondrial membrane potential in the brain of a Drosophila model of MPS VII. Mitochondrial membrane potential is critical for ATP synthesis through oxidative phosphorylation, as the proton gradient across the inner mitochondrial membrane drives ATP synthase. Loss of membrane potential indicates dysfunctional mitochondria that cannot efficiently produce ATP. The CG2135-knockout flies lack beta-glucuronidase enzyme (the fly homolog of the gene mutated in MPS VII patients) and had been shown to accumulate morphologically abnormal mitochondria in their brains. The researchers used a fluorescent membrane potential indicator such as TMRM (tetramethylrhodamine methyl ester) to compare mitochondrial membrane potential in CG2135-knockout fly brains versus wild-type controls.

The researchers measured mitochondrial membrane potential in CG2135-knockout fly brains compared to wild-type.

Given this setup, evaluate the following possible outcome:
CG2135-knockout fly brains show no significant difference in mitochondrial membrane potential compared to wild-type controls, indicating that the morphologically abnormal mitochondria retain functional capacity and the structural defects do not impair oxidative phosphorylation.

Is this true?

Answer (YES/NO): NO